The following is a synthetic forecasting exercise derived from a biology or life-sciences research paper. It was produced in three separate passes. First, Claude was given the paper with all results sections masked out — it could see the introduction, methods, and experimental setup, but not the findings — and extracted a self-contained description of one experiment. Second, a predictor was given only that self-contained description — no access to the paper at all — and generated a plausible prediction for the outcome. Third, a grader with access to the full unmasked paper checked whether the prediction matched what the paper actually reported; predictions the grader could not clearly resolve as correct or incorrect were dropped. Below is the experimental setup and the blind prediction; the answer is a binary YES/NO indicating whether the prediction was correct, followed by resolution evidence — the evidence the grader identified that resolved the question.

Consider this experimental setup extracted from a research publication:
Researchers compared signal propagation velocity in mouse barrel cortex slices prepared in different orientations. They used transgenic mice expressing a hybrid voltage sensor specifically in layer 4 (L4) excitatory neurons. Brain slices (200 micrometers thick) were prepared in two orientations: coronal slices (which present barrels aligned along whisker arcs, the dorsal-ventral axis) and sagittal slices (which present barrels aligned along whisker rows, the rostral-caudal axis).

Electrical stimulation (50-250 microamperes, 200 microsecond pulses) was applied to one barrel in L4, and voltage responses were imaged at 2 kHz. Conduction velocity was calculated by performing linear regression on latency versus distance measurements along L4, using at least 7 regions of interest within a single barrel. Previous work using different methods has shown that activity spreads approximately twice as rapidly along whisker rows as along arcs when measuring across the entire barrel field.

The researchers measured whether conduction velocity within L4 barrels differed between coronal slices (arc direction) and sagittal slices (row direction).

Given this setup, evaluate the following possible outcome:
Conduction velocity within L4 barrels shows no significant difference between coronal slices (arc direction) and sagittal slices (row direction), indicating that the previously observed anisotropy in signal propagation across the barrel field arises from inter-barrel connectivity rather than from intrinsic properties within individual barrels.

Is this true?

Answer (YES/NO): YES